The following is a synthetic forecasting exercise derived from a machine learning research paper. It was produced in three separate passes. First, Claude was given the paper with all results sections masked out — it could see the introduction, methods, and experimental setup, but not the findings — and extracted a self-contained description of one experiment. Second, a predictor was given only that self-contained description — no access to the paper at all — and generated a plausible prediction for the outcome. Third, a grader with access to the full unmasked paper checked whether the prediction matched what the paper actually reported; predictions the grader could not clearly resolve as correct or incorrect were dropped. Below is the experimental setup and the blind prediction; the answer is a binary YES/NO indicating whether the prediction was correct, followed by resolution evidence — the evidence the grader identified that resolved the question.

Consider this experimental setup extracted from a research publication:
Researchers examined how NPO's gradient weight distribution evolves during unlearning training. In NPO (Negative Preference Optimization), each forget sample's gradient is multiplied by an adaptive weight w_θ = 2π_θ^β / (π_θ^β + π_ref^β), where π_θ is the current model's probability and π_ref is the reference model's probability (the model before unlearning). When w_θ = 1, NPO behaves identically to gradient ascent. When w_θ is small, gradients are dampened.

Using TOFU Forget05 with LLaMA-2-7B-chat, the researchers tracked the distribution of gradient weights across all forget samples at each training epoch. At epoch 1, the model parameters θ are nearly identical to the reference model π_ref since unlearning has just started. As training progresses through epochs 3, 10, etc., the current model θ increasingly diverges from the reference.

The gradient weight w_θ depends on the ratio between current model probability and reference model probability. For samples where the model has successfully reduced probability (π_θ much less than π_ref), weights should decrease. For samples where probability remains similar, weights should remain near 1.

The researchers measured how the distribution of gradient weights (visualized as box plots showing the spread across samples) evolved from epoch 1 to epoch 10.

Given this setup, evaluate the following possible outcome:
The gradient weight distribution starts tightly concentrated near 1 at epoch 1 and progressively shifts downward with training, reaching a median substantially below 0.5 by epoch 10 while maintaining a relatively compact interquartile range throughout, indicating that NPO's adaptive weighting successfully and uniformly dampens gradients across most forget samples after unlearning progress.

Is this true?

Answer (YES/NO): NO